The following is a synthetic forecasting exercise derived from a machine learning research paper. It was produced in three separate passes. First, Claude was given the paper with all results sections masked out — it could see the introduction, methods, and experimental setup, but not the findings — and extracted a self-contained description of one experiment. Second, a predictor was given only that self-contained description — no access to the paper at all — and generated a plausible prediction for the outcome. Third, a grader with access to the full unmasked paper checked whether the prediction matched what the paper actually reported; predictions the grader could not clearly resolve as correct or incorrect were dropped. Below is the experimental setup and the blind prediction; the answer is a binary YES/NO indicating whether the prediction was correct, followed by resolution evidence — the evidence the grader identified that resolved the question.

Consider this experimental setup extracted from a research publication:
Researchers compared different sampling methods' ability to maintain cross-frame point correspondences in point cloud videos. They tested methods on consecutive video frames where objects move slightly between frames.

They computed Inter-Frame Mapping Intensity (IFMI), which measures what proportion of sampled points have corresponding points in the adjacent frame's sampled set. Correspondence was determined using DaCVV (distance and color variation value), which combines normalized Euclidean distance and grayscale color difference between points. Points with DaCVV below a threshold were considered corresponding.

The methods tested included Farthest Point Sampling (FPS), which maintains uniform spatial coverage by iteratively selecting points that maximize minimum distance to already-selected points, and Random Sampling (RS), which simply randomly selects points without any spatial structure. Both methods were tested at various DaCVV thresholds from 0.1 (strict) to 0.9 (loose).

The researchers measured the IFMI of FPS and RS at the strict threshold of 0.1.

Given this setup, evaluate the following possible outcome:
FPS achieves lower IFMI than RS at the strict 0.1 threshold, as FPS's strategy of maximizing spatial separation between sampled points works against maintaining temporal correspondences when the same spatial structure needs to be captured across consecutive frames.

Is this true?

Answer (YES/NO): NO